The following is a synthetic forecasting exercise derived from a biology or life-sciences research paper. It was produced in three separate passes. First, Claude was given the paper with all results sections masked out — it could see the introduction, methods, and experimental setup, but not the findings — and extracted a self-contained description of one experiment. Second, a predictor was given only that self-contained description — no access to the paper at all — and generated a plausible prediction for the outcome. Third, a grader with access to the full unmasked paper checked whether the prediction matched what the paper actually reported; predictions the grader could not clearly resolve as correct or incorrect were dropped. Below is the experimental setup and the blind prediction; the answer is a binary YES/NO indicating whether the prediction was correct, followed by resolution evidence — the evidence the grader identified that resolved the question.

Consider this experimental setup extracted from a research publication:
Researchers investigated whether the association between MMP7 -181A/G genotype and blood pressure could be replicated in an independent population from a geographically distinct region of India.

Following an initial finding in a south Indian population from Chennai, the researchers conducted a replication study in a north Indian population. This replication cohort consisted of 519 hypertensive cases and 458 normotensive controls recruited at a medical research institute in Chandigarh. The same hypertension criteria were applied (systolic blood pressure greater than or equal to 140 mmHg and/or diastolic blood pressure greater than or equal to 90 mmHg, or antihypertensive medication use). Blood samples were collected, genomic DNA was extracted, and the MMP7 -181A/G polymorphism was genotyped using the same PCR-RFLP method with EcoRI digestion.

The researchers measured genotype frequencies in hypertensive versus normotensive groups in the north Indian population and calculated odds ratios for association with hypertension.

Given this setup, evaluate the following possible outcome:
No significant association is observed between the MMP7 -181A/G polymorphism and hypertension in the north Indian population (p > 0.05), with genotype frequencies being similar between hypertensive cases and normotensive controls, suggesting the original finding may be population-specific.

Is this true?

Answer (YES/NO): NO